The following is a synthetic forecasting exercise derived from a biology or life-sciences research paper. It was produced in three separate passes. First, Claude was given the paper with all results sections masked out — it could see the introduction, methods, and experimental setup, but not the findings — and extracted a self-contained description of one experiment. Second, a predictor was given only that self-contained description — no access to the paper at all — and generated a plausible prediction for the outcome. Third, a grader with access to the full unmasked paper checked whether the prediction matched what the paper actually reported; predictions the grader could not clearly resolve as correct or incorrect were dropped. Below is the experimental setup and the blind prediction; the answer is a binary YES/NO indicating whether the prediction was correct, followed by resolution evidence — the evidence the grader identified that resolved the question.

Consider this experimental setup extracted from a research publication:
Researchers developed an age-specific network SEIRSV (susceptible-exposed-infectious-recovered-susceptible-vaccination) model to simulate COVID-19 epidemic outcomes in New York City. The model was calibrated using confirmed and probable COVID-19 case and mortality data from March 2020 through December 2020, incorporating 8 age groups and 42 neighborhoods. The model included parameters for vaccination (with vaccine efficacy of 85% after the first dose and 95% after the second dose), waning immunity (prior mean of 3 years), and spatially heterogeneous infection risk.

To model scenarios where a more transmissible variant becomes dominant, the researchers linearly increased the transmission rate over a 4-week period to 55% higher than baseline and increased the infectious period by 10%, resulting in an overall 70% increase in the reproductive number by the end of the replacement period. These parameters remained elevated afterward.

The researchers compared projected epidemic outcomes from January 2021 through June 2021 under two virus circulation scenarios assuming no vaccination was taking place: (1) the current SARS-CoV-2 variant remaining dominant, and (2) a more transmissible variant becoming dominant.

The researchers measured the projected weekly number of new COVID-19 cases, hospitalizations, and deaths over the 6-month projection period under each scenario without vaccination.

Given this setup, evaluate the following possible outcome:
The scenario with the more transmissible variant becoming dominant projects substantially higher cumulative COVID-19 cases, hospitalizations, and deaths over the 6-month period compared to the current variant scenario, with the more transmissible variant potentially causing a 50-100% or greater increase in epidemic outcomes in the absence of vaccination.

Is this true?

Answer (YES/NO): YES